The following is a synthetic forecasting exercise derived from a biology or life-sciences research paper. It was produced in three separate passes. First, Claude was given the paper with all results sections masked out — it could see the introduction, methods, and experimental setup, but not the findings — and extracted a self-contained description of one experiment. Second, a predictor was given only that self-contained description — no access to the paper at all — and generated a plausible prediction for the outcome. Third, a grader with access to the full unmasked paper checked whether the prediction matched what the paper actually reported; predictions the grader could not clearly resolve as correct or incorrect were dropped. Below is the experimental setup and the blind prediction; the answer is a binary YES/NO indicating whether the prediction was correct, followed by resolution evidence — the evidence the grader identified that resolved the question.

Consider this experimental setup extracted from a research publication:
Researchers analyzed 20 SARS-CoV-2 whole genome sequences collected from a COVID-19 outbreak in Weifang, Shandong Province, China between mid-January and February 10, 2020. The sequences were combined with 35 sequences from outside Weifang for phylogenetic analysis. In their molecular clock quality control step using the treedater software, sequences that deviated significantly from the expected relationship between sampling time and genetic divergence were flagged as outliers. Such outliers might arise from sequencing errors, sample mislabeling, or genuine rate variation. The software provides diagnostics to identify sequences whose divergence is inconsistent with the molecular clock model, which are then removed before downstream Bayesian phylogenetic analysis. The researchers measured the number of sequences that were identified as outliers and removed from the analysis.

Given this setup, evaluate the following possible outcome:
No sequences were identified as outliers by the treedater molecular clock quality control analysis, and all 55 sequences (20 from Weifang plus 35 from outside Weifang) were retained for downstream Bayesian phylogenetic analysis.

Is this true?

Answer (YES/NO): NO